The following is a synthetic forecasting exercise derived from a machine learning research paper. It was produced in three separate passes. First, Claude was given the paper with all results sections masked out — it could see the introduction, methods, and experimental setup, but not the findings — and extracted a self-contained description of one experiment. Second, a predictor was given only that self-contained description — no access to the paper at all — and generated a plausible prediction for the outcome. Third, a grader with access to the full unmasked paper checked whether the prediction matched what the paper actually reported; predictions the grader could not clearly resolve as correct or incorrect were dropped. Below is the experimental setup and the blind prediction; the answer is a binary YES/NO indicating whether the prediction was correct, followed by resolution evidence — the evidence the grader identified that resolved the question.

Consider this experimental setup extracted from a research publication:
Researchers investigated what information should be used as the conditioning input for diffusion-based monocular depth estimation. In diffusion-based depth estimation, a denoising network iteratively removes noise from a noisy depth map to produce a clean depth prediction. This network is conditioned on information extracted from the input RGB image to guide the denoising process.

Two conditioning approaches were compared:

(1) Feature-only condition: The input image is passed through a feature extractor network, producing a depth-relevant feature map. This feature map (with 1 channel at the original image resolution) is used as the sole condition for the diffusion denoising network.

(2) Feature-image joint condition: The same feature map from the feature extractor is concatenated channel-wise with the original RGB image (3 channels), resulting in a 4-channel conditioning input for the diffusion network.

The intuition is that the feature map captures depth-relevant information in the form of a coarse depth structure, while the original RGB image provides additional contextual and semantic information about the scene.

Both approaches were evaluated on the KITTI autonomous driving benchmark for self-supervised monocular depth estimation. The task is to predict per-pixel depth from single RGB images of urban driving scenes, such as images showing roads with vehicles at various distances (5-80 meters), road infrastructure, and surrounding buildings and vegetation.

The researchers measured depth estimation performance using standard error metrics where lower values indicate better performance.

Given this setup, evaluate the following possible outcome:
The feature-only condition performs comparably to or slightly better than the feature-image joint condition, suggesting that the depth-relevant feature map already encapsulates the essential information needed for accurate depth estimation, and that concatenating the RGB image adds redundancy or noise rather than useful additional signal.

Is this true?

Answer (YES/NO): NO